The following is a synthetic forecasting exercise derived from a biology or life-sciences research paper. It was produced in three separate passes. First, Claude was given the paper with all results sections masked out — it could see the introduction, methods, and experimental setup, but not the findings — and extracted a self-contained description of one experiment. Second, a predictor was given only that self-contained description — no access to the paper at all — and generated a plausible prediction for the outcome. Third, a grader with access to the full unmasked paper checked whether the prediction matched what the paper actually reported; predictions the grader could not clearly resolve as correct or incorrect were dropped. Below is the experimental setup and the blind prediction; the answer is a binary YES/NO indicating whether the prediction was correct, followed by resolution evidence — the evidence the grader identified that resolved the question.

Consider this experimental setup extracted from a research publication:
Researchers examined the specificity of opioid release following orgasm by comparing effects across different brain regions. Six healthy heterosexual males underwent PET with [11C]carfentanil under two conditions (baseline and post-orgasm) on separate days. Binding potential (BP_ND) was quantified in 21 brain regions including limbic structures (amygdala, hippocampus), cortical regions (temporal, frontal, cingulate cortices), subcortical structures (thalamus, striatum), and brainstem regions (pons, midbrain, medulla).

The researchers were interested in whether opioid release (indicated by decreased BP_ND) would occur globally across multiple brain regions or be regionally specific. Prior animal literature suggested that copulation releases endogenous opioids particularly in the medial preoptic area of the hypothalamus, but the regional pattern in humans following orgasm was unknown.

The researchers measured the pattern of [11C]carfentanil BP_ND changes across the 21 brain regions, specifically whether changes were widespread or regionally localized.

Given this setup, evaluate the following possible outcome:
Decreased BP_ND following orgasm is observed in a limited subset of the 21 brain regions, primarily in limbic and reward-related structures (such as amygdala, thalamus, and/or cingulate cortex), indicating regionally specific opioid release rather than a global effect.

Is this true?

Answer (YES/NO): NO